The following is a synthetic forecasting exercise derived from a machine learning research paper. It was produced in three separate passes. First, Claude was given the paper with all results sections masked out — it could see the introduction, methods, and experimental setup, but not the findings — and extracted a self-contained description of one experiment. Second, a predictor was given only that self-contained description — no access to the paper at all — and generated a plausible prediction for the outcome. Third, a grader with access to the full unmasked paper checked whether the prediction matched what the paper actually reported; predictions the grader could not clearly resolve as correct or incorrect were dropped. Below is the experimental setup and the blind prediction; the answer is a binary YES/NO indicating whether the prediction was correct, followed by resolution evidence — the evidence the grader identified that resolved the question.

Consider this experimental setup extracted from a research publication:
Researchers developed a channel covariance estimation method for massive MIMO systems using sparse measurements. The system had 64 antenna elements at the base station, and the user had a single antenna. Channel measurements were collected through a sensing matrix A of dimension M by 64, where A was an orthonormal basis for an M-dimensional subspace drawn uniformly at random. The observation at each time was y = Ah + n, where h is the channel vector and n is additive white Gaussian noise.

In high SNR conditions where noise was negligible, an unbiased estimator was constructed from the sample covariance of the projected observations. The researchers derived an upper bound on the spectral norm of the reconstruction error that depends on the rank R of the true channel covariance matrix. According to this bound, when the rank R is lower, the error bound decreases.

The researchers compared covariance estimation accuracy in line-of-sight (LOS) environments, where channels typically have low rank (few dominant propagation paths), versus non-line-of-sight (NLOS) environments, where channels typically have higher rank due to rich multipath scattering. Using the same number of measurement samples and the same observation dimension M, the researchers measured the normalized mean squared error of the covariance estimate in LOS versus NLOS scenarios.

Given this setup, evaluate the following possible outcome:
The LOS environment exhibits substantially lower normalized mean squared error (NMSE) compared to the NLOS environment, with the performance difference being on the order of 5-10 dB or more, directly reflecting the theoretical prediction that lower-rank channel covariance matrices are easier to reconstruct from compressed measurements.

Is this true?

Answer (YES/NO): NO